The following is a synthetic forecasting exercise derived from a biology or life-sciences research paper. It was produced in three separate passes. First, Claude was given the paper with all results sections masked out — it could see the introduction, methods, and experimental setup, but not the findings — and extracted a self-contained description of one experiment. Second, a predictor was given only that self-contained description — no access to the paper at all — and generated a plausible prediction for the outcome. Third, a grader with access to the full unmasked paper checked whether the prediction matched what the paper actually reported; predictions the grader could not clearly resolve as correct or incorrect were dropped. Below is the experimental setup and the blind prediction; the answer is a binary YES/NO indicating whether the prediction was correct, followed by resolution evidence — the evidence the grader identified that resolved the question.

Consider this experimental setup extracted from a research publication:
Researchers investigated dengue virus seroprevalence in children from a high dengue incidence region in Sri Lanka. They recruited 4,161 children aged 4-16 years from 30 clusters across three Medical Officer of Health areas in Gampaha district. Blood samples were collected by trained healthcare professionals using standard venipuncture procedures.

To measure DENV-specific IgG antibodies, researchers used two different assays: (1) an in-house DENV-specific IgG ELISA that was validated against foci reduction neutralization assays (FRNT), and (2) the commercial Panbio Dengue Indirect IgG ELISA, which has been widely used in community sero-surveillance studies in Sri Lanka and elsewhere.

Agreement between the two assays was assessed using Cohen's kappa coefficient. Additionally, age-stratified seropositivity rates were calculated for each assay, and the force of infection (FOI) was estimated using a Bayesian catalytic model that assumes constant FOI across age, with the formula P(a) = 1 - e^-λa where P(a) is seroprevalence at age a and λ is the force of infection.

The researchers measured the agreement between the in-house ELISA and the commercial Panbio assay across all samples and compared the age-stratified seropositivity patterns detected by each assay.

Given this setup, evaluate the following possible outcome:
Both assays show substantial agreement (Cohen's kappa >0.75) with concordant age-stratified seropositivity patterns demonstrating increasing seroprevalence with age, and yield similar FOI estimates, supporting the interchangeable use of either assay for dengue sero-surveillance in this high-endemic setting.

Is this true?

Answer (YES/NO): NO